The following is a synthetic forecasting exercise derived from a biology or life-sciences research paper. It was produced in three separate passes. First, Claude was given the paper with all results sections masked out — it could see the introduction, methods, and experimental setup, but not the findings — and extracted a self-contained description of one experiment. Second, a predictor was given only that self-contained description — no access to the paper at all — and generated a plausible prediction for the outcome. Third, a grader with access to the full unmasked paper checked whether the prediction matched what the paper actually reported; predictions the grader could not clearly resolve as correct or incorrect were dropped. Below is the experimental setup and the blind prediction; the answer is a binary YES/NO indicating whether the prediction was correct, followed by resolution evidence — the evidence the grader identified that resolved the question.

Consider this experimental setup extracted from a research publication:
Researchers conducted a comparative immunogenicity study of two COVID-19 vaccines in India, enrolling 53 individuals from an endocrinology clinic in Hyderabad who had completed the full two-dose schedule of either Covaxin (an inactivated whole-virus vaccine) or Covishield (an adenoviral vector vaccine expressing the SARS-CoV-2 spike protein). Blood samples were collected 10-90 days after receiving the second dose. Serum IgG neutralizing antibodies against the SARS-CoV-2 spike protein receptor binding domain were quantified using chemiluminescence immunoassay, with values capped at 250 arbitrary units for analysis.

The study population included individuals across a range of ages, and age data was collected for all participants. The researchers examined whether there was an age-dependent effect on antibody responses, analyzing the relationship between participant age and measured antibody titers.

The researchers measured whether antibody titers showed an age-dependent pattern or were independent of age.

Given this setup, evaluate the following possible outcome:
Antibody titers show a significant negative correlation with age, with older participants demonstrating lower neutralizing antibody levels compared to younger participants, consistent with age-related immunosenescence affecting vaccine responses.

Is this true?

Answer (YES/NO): NO